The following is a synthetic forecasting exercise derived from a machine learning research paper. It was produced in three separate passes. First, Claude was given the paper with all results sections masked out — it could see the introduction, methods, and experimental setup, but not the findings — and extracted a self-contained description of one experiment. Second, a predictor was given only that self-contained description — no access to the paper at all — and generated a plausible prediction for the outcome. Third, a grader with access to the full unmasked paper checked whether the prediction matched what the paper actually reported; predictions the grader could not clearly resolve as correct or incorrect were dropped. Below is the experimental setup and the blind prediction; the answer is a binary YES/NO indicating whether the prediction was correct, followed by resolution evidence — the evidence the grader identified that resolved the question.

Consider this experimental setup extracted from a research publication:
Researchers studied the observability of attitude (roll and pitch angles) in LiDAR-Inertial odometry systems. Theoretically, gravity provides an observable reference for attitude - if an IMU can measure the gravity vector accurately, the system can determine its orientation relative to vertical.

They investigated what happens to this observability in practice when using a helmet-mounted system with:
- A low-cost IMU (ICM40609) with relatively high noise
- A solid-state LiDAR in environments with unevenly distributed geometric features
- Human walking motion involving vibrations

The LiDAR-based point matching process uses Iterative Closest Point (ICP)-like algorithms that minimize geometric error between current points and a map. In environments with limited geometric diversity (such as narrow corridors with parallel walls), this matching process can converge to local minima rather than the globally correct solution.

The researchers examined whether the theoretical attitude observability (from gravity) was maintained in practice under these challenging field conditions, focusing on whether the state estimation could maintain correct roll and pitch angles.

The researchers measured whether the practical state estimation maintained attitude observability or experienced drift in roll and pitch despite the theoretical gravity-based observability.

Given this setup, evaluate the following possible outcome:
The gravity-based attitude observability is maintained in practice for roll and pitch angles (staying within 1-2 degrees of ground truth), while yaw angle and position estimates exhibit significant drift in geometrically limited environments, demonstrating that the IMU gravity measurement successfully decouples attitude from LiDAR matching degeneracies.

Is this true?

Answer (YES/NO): NO